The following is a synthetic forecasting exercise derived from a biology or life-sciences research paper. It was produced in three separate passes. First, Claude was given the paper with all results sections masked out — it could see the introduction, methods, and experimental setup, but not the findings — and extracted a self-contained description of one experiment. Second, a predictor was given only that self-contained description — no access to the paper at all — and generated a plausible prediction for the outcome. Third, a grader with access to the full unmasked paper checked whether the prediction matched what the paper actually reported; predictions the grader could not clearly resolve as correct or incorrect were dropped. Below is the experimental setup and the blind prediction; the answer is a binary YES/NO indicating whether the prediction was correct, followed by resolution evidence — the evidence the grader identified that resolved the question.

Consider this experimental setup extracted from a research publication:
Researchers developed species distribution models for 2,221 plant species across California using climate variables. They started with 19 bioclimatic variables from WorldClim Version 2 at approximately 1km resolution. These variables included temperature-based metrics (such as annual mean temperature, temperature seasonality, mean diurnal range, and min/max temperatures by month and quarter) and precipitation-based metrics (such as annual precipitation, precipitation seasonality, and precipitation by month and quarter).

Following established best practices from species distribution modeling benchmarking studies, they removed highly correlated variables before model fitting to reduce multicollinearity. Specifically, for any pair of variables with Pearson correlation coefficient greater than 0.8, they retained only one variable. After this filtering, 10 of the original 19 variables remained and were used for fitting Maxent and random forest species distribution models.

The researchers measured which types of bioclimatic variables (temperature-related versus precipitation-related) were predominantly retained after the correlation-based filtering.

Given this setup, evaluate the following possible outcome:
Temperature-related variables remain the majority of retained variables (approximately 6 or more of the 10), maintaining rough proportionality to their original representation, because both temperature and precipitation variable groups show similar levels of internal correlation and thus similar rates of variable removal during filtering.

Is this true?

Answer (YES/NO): NO